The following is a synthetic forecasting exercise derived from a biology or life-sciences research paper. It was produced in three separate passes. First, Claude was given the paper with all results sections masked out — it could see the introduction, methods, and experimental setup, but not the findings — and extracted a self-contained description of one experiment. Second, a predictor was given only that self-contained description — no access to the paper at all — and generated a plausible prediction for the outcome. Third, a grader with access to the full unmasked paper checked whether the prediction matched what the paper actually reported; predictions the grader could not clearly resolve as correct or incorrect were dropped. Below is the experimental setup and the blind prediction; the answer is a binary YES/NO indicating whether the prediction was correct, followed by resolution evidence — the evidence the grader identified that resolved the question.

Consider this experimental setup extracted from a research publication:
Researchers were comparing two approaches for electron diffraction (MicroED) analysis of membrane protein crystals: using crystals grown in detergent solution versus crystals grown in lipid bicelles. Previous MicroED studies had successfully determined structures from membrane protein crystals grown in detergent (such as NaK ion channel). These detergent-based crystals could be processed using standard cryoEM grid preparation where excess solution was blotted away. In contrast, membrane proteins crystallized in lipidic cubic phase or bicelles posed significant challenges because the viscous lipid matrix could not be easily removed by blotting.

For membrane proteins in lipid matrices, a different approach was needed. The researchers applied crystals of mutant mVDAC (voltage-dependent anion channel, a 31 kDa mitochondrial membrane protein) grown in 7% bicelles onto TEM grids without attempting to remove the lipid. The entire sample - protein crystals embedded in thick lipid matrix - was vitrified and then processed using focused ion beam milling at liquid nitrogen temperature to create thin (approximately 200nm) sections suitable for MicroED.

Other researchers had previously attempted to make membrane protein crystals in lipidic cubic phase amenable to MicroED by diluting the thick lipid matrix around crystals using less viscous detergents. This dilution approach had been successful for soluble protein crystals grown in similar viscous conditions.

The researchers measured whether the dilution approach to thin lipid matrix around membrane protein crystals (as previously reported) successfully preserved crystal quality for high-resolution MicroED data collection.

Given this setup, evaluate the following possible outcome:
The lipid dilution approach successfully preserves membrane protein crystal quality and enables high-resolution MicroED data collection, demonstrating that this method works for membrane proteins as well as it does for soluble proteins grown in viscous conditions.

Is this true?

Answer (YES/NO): NO